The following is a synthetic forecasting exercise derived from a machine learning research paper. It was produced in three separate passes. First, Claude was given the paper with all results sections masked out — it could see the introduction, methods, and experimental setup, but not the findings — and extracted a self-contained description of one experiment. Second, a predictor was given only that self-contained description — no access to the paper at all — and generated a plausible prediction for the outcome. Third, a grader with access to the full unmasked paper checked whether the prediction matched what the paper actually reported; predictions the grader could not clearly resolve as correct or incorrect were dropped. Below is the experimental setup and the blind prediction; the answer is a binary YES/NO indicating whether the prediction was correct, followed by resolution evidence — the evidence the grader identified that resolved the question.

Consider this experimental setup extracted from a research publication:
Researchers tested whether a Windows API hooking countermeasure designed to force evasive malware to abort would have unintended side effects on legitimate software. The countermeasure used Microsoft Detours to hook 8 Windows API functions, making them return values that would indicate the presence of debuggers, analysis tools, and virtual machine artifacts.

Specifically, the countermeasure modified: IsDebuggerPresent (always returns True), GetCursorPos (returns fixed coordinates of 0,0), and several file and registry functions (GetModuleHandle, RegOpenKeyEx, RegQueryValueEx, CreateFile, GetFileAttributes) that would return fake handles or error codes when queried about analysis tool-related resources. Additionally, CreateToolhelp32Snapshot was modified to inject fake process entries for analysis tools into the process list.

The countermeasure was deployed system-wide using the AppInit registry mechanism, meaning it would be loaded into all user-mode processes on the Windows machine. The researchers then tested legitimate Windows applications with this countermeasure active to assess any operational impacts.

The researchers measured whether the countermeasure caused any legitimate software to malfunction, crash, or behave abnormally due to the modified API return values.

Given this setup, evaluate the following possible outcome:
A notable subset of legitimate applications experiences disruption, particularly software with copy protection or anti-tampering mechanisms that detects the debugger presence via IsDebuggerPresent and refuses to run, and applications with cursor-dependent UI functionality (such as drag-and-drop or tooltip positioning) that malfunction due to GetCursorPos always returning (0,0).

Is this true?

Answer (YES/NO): NO